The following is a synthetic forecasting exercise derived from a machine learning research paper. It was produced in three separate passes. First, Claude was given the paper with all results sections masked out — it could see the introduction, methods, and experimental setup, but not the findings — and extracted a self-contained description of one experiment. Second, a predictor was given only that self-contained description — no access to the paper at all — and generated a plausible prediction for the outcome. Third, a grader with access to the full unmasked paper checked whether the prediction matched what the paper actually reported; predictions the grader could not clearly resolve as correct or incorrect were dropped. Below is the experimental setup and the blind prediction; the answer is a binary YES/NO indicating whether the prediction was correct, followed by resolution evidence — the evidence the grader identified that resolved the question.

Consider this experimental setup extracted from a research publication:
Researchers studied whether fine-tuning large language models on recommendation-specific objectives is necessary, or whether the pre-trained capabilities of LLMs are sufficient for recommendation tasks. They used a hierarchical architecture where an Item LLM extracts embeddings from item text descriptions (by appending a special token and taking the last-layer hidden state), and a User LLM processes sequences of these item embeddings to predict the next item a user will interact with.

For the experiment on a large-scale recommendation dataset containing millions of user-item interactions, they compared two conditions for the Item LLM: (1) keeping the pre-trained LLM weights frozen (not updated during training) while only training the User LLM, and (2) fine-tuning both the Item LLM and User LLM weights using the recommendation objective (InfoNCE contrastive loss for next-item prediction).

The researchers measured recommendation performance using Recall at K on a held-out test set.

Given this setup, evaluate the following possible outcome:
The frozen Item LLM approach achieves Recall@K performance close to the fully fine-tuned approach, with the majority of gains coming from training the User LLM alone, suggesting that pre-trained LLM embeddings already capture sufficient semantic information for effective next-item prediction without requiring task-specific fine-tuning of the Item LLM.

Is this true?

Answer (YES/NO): NO